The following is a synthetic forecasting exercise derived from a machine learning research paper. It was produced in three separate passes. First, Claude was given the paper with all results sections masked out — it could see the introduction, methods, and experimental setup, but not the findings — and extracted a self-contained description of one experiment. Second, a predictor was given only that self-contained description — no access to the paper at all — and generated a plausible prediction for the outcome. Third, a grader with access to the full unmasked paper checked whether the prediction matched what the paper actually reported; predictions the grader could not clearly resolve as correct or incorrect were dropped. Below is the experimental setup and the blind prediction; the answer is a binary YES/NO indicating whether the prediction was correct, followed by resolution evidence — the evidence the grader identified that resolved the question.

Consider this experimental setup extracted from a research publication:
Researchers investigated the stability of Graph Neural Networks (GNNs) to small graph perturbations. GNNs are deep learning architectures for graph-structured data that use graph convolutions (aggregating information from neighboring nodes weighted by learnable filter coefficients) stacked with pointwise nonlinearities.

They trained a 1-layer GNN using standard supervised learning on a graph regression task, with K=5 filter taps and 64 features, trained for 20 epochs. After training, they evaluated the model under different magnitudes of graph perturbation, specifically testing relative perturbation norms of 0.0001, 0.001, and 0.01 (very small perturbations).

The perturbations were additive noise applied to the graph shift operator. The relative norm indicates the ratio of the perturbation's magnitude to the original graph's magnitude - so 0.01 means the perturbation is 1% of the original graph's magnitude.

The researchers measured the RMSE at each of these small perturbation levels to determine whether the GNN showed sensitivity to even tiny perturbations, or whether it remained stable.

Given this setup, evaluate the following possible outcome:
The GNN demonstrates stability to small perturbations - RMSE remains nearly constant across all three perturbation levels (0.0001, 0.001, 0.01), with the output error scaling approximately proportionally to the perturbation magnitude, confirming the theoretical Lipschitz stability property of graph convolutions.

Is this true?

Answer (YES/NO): NO